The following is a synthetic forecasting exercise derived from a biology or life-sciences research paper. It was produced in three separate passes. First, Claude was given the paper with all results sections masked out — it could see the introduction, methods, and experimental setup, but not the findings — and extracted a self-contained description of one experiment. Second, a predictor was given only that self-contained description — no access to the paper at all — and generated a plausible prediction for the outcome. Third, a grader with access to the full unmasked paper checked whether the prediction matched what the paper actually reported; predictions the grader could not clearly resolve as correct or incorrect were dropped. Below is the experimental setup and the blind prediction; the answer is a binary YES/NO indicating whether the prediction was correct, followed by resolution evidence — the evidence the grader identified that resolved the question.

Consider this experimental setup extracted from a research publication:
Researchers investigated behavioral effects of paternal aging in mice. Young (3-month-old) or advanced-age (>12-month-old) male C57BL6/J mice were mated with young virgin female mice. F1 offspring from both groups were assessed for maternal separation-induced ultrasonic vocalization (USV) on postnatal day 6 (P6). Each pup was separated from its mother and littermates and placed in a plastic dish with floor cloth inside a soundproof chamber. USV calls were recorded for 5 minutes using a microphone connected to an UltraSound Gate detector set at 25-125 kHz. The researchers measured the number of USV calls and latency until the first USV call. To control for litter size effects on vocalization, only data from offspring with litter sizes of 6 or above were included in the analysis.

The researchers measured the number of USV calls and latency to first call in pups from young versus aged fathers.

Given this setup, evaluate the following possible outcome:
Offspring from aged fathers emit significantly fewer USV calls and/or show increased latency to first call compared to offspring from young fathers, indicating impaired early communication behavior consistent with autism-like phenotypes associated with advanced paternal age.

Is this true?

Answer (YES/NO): YES